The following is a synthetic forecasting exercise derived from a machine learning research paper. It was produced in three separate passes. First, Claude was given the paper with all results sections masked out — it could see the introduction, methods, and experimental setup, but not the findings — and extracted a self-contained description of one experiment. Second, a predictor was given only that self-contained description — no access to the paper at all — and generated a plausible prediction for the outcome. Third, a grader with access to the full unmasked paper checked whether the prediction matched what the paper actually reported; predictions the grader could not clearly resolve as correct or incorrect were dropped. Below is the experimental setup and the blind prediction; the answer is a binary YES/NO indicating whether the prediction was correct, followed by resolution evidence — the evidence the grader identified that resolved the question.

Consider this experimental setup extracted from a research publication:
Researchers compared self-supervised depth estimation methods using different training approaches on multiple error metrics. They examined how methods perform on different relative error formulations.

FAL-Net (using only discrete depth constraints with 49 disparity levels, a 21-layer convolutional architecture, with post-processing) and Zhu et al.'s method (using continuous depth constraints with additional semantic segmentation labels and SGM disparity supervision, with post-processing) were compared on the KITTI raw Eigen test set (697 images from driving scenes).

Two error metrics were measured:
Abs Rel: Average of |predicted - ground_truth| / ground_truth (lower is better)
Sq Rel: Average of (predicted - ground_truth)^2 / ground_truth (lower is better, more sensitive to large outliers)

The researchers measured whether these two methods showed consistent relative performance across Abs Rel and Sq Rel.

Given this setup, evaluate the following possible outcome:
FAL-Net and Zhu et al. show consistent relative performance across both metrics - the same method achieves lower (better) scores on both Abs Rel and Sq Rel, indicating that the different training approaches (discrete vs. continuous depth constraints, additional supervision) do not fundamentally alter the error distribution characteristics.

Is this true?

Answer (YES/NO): NO